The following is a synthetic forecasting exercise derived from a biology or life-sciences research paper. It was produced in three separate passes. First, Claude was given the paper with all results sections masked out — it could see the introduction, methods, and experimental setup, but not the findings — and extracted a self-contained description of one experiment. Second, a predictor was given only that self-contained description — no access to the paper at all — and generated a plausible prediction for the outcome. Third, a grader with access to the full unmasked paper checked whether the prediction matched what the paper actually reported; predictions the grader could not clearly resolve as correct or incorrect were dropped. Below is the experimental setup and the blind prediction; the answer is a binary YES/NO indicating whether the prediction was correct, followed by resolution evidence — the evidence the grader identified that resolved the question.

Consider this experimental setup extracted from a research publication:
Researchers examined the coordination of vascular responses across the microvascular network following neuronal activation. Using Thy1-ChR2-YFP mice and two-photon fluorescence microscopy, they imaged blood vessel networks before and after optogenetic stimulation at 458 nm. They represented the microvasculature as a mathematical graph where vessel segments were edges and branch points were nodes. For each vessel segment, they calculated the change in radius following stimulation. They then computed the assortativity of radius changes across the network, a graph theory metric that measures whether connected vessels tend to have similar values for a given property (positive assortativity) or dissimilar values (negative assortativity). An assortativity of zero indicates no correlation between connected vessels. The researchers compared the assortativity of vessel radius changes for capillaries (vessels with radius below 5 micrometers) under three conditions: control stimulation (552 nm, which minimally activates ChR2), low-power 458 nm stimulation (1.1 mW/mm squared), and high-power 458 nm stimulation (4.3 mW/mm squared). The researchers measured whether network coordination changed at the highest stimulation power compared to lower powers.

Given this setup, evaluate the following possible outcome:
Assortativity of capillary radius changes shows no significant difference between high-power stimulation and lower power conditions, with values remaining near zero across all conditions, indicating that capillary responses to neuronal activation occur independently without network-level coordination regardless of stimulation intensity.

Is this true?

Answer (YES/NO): NO